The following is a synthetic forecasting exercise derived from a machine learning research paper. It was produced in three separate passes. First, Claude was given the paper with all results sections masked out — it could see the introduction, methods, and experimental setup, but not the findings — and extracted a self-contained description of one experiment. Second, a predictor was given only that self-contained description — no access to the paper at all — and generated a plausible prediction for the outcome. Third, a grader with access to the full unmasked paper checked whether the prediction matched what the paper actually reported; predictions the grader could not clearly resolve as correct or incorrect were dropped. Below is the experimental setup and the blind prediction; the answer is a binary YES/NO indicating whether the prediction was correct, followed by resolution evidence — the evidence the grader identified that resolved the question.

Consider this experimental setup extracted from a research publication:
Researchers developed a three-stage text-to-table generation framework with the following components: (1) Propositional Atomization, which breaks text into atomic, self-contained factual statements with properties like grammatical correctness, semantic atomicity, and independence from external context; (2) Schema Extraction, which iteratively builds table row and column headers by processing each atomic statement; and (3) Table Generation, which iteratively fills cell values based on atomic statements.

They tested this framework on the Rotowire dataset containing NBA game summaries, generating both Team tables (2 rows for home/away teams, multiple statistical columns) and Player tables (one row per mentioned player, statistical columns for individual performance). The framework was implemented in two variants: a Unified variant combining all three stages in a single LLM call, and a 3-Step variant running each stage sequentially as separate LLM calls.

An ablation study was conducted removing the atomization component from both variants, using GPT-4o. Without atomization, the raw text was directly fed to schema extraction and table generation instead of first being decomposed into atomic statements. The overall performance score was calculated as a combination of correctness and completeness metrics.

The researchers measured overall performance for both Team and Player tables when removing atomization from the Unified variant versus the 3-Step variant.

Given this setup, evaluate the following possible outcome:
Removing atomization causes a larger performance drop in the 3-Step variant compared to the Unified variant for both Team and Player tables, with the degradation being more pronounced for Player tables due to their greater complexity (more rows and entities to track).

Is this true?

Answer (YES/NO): NO